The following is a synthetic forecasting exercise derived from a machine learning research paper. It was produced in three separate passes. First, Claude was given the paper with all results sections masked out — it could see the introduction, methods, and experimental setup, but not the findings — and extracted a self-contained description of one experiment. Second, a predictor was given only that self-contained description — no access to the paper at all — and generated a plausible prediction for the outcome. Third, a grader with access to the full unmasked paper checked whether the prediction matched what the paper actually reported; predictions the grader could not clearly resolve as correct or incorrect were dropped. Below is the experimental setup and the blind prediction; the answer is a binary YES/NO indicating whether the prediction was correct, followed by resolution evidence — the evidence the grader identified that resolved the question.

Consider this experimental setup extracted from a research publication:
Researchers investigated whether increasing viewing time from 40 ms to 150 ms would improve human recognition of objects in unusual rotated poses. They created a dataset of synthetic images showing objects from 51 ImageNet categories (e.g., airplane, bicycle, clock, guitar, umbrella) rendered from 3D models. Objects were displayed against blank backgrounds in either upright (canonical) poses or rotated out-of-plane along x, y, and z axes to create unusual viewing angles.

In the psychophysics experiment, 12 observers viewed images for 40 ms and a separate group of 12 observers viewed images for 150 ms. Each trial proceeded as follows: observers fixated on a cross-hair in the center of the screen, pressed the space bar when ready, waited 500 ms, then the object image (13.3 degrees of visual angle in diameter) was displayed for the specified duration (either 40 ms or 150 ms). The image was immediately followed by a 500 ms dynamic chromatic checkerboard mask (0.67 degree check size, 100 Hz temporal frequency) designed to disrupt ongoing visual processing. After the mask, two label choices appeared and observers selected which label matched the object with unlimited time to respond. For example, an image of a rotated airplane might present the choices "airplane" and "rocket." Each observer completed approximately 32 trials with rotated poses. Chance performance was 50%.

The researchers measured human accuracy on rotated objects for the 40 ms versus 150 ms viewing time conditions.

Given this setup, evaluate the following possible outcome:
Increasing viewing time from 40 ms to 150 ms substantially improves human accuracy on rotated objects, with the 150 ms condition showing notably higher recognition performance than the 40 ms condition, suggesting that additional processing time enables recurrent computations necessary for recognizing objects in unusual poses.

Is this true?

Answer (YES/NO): YES